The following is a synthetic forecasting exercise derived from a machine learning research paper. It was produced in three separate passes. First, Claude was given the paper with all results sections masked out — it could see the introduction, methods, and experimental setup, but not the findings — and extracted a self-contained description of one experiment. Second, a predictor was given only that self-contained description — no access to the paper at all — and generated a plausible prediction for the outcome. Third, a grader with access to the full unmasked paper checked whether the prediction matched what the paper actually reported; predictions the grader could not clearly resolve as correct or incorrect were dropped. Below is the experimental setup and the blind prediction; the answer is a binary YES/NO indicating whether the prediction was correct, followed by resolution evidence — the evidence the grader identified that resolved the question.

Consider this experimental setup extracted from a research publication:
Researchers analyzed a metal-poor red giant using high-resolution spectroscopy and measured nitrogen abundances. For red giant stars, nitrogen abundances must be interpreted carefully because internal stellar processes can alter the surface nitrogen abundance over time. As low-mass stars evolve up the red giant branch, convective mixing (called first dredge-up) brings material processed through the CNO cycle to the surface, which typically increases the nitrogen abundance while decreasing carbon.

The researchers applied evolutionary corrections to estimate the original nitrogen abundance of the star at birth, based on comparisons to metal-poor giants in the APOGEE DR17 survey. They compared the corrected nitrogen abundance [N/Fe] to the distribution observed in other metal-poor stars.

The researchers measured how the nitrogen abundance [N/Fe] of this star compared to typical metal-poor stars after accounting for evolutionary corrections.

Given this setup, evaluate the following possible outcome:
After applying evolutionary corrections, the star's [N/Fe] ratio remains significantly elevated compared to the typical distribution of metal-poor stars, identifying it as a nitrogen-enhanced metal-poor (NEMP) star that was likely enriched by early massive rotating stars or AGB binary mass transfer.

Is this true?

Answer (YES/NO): NO